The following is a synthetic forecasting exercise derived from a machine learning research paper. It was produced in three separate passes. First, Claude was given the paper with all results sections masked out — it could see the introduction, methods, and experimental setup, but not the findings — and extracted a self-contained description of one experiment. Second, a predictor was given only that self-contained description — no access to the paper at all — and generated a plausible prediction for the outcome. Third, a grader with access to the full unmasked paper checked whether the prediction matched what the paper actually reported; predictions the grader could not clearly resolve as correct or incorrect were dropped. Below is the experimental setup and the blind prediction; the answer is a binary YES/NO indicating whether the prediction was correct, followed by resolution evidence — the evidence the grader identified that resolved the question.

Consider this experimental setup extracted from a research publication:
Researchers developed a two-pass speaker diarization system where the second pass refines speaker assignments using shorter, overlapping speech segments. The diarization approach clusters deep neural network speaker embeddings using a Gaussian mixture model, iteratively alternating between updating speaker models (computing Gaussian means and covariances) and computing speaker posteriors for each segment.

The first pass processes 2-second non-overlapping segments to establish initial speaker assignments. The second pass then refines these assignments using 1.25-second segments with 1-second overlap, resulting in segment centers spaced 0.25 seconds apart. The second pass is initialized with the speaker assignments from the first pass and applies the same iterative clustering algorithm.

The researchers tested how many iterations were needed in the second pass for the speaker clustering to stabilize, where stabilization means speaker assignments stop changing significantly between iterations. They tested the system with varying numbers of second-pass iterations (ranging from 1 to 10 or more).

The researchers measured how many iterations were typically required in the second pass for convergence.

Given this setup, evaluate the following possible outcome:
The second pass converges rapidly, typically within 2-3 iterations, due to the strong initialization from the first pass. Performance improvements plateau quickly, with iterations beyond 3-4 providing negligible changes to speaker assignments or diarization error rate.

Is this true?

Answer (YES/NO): NO